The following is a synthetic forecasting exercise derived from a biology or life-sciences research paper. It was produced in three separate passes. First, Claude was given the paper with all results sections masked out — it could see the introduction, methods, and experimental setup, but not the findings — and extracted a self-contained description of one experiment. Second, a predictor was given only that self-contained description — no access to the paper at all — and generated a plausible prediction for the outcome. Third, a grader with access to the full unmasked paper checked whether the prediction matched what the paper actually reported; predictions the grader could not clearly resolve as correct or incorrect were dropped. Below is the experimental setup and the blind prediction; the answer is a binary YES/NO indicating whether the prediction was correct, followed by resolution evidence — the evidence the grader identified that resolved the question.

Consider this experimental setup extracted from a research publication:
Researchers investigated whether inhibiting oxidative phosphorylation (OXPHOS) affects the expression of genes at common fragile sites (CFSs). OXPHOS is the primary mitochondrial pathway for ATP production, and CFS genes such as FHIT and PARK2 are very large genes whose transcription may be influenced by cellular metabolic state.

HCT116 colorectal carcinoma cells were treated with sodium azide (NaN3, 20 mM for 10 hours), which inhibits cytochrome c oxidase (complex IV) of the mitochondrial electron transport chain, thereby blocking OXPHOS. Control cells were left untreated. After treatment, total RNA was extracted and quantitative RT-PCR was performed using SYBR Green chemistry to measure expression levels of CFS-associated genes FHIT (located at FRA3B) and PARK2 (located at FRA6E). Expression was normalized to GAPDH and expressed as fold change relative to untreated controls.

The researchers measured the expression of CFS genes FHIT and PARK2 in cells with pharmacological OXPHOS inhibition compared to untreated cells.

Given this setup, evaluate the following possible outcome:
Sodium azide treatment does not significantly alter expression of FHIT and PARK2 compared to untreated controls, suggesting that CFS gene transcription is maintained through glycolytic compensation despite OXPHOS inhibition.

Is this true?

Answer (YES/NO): NO